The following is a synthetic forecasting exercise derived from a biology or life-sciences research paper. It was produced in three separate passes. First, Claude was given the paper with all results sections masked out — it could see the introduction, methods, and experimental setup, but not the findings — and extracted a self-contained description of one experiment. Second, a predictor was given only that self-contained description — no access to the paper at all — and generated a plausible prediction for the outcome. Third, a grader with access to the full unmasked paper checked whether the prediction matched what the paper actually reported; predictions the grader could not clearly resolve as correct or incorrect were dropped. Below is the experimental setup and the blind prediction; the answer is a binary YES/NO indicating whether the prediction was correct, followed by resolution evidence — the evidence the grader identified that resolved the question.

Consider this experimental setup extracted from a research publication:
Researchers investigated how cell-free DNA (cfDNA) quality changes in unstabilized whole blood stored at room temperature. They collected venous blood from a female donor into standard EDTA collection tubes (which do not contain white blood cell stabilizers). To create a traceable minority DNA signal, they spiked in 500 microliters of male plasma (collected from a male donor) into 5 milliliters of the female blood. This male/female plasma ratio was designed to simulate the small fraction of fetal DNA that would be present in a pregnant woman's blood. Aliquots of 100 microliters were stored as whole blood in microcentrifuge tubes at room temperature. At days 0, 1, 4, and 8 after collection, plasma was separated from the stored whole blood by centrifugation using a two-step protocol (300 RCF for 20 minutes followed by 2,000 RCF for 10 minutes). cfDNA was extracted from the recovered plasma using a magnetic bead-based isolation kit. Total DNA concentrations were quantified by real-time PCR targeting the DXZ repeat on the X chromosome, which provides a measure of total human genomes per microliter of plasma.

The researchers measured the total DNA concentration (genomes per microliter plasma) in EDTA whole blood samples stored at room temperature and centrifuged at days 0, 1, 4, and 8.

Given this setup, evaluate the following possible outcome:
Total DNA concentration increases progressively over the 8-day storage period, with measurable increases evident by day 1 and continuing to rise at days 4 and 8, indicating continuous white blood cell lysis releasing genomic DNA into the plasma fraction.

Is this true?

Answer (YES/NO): YES